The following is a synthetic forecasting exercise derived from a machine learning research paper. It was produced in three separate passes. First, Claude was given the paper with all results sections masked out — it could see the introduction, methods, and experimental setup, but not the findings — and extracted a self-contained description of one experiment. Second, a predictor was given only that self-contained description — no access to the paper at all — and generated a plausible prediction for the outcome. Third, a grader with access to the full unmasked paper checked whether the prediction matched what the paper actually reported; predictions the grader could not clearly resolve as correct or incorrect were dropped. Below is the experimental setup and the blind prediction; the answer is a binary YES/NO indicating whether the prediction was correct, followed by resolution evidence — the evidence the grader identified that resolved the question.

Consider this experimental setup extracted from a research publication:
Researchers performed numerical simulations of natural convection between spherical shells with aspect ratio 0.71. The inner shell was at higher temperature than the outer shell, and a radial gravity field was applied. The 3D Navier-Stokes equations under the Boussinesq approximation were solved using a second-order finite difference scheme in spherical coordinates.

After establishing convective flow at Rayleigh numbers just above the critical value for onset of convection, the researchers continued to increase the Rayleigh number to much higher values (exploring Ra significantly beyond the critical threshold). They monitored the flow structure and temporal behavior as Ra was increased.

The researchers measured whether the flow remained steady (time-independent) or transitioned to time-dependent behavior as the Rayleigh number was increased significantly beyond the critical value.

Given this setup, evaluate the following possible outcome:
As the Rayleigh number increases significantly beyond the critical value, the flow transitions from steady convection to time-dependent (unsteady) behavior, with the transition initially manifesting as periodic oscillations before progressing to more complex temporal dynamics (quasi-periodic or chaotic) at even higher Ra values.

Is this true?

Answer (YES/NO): YES